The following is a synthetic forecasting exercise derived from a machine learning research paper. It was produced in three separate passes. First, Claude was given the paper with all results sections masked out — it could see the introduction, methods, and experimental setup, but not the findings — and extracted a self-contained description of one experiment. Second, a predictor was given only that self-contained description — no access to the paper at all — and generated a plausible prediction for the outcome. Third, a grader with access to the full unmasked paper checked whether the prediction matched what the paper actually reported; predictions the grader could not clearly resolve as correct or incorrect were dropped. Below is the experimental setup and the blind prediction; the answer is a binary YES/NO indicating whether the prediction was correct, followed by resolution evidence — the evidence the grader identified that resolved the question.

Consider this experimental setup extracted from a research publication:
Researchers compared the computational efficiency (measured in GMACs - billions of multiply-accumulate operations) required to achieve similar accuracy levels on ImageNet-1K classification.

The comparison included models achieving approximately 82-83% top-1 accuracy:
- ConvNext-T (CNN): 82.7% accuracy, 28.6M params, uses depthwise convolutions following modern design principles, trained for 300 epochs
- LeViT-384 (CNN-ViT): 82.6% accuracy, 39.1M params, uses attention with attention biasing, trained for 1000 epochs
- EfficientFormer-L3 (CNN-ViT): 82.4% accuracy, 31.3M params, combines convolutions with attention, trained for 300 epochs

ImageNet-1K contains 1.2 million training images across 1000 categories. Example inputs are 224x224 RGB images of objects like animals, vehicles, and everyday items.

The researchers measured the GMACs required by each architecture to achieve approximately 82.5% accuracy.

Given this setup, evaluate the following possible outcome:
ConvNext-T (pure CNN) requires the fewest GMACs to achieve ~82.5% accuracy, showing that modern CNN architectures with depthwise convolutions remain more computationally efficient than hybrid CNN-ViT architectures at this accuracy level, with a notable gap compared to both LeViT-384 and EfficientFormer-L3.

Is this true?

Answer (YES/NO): NO